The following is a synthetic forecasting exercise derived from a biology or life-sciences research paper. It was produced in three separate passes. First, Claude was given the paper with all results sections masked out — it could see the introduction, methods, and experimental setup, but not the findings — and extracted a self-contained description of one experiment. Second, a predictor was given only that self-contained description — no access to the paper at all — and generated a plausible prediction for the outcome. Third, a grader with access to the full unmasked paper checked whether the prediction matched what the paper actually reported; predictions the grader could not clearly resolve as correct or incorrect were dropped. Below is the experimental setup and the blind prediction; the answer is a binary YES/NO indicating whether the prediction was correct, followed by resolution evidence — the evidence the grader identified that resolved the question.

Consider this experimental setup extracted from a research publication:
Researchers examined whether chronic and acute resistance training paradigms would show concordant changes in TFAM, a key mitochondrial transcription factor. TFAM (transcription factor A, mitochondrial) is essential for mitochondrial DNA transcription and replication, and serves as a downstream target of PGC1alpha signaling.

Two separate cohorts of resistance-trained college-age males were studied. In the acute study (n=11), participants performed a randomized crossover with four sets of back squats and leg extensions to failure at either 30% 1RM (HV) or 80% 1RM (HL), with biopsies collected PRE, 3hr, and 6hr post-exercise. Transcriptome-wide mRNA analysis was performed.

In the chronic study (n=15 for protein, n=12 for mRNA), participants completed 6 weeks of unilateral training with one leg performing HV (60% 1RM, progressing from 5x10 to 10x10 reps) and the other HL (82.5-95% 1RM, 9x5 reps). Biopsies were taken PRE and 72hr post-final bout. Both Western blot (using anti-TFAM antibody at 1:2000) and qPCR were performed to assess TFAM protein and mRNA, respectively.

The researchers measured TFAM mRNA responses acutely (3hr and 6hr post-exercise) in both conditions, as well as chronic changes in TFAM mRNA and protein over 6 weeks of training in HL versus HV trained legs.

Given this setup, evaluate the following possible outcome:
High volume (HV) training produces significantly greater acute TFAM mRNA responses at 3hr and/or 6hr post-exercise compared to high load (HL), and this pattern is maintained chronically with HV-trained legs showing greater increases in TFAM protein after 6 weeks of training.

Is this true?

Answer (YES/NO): NO